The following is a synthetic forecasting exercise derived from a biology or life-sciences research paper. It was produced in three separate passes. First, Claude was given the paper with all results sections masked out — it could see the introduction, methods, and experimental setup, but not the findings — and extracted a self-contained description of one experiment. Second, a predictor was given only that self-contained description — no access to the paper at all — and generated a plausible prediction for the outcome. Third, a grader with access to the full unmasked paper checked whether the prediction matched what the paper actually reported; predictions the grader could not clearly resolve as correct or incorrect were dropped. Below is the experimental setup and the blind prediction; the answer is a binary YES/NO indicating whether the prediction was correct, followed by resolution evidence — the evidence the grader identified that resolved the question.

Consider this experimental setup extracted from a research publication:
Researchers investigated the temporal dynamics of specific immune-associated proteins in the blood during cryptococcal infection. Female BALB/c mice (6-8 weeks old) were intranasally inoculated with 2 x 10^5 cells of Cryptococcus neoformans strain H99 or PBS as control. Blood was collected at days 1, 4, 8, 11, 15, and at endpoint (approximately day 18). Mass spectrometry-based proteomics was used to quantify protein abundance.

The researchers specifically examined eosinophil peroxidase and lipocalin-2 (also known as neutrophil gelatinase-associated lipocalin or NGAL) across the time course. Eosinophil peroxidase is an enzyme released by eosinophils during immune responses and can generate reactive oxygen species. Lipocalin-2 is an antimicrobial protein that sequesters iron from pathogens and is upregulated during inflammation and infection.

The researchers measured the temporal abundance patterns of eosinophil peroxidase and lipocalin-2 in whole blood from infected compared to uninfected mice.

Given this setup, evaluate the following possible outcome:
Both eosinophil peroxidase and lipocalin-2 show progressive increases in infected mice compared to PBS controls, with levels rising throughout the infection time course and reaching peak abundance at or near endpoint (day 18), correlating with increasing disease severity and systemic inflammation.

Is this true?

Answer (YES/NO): NO